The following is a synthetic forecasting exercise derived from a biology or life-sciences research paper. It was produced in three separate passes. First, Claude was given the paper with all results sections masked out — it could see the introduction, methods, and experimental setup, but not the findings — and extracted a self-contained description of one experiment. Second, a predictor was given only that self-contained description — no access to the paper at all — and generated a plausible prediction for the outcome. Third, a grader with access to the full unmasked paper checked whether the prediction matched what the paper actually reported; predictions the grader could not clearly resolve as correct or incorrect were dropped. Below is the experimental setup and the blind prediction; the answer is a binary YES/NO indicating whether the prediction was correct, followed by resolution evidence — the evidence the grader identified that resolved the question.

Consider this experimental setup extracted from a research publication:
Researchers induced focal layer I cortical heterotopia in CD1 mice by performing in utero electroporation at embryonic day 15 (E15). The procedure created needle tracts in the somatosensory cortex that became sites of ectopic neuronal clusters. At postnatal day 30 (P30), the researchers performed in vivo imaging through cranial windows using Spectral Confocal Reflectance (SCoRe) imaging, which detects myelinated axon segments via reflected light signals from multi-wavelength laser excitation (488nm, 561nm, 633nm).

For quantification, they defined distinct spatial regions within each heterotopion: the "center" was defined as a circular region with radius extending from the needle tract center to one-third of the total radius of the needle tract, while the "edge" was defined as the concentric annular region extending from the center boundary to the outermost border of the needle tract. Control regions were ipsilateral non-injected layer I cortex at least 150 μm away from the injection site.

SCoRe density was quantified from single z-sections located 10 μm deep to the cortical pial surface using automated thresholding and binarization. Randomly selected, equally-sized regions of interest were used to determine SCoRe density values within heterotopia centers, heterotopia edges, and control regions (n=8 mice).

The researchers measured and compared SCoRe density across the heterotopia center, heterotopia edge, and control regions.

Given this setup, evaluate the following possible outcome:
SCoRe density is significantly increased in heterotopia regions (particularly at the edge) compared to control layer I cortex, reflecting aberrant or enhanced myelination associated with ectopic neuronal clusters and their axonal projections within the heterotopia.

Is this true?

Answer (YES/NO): YES